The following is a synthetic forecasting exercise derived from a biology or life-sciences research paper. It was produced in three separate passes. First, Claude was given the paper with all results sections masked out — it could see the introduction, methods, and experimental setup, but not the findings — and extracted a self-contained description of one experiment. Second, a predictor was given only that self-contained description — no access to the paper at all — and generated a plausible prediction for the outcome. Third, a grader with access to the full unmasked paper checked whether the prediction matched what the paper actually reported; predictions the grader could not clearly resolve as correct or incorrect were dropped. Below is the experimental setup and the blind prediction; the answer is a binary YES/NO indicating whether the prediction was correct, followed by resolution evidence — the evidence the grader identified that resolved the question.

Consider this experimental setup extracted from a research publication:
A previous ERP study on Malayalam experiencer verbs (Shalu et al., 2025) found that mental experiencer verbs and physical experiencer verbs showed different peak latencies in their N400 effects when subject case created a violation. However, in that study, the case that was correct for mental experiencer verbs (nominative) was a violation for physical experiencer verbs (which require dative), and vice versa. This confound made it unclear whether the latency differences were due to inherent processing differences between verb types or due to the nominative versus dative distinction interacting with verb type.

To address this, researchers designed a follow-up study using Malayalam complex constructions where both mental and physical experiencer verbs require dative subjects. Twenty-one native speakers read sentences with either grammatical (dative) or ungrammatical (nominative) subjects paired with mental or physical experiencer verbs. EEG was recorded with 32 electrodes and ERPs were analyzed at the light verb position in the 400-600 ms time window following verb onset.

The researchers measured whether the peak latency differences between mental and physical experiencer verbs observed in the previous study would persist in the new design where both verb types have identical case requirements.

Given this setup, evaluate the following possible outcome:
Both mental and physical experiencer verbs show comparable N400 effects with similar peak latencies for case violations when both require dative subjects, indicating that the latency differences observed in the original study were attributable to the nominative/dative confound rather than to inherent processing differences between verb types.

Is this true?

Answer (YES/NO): YES